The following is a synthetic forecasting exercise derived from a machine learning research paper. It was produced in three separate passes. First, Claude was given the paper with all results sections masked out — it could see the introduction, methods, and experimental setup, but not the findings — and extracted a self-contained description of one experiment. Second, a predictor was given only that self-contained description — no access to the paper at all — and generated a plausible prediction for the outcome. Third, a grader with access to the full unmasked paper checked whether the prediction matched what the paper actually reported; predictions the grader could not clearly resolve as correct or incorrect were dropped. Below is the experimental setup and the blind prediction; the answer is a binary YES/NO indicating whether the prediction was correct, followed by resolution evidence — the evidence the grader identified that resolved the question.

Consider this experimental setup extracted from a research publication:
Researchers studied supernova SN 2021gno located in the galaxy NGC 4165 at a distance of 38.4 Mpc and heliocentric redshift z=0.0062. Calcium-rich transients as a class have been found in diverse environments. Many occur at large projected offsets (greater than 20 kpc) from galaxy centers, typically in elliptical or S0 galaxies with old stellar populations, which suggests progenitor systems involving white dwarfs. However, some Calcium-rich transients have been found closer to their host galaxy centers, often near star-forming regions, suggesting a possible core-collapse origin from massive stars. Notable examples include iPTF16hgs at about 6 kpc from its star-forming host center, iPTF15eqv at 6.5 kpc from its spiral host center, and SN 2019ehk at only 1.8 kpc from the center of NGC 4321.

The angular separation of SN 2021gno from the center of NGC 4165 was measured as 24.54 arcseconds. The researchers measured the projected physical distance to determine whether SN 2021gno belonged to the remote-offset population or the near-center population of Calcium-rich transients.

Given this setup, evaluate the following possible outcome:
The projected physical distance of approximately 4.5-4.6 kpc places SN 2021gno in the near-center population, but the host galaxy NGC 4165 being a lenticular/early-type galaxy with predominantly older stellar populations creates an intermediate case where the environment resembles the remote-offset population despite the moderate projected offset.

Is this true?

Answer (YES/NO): NO